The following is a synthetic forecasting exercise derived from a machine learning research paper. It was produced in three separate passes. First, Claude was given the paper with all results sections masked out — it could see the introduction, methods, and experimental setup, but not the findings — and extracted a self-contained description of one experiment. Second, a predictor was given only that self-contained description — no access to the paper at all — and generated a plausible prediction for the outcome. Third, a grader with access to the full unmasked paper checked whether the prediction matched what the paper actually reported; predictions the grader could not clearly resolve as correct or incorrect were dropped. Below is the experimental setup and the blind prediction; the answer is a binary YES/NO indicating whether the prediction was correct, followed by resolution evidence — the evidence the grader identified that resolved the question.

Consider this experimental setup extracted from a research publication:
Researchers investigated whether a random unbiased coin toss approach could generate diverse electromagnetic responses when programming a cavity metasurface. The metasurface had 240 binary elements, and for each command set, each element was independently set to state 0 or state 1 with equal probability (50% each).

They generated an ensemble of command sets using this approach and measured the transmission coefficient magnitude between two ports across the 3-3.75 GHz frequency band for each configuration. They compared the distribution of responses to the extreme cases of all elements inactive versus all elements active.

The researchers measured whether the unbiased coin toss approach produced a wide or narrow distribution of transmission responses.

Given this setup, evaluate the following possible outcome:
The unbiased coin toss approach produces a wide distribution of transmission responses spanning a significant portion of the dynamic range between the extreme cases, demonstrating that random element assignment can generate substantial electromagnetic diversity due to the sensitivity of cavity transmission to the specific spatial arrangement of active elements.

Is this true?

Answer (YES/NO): NO